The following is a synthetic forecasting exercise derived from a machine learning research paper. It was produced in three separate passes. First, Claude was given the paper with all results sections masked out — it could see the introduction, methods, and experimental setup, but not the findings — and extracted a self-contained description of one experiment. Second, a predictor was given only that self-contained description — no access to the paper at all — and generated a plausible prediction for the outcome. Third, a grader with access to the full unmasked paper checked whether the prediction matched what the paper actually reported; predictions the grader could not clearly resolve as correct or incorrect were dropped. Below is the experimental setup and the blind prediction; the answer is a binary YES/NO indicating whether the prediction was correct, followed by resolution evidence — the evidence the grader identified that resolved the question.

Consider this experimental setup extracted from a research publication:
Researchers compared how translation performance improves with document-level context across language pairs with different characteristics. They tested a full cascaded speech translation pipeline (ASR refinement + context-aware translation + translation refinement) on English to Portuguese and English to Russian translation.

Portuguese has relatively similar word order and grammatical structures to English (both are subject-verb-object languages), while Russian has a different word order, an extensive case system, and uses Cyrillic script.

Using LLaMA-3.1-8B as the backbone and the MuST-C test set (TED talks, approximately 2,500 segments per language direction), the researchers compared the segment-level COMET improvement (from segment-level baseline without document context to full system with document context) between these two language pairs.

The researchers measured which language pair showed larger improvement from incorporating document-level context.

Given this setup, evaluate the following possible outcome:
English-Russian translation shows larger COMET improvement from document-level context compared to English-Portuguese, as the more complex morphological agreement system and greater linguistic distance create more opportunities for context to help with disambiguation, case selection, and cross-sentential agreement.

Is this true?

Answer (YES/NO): YES